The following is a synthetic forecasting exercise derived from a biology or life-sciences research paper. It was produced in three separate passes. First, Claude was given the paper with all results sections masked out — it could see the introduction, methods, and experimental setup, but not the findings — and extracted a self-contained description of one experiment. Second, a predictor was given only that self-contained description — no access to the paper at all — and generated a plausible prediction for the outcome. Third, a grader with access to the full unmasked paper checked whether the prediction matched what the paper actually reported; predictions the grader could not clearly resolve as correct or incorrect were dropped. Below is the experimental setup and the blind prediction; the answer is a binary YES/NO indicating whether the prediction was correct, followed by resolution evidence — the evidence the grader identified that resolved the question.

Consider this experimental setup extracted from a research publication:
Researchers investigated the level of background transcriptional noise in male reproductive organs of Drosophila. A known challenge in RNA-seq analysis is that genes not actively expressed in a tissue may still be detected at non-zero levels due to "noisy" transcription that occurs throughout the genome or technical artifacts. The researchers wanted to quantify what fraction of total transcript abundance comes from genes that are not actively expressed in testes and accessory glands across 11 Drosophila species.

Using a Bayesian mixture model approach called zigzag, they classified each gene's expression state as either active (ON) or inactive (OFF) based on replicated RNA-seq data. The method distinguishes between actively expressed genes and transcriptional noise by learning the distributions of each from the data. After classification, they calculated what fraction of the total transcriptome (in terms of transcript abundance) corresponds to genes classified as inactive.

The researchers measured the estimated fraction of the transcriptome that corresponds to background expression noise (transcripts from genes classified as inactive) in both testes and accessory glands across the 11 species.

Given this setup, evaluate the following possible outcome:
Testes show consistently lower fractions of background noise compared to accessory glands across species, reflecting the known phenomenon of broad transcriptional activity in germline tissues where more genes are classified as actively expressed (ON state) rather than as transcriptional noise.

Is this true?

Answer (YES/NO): NO